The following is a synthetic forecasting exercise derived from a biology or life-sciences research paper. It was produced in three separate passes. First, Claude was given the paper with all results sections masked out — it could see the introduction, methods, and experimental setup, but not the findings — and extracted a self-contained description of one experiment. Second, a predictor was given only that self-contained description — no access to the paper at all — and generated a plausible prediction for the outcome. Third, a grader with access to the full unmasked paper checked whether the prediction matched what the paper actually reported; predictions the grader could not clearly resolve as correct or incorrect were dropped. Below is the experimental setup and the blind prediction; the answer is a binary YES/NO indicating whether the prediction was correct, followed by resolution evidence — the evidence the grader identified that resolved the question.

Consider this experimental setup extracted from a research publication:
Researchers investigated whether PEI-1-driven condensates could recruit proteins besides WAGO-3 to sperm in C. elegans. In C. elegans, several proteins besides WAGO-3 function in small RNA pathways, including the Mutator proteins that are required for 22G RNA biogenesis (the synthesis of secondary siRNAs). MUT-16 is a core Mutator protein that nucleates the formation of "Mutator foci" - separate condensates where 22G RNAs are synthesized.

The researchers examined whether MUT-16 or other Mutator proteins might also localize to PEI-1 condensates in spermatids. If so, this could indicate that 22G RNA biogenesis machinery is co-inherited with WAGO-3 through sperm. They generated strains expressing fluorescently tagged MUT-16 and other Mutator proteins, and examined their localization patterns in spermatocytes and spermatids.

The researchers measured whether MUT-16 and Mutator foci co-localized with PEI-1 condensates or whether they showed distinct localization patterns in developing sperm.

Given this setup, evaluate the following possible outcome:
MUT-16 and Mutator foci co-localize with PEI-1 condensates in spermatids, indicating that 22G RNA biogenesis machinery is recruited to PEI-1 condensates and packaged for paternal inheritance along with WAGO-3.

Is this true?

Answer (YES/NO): NO